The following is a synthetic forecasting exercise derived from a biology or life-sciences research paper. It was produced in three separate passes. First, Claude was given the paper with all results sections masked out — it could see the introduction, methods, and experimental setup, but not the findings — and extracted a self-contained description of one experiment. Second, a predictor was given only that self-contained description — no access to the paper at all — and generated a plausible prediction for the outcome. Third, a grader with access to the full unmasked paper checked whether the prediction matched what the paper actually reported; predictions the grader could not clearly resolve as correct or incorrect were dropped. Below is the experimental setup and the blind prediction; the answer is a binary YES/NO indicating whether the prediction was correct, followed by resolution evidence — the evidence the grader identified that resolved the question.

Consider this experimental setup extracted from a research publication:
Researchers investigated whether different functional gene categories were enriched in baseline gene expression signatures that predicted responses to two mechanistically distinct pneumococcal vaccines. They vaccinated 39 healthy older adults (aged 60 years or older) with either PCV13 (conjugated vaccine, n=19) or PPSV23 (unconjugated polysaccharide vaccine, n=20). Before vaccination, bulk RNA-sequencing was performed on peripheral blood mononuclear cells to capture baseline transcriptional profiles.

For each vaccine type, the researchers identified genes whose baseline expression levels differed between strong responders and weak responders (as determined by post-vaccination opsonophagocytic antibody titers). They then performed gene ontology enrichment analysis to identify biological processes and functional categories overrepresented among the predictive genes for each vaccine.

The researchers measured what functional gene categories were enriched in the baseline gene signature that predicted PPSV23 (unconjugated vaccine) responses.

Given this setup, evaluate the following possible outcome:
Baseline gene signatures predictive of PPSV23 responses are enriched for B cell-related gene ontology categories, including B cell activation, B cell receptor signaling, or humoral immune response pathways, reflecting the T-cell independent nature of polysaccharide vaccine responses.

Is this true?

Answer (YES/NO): NO